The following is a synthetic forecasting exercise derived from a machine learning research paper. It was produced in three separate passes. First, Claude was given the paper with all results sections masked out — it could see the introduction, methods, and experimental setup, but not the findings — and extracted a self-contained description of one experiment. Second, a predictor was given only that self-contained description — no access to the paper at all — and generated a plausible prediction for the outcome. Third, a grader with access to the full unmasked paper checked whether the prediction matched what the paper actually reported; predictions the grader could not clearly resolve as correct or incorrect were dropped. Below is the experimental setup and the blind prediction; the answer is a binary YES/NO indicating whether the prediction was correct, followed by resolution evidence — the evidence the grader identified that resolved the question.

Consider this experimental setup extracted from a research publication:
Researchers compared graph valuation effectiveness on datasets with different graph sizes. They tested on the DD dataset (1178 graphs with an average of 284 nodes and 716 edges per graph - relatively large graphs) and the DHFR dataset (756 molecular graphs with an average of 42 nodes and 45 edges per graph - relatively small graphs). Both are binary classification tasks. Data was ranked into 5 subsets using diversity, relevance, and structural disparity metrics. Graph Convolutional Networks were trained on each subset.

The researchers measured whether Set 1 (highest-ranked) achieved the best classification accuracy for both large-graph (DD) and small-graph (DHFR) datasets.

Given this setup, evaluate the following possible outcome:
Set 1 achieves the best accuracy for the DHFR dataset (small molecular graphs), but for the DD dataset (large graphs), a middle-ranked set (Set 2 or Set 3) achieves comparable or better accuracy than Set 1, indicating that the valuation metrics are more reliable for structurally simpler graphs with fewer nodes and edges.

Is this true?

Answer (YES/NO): NO